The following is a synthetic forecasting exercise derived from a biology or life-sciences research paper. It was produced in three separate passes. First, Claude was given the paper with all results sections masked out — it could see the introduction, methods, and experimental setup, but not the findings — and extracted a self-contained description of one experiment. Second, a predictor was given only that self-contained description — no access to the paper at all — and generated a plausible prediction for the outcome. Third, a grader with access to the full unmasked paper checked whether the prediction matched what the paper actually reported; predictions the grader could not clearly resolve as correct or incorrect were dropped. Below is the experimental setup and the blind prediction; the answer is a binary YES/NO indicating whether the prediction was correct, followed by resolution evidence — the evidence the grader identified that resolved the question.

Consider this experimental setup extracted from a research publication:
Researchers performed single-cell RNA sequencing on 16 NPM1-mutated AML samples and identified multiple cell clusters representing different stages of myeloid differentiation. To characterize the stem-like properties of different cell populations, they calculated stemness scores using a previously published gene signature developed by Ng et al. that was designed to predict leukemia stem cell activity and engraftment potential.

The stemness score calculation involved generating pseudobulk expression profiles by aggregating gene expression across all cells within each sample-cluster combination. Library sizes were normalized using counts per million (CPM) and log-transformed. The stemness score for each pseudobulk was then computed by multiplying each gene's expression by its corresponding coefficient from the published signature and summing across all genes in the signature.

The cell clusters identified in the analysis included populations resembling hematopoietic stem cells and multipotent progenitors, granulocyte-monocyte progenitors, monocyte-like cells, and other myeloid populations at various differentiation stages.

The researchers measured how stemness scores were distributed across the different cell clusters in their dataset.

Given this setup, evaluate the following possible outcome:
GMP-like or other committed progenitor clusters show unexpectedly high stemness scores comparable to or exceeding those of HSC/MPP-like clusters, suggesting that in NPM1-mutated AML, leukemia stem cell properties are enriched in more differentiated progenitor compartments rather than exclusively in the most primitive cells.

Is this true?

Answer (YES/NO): NO